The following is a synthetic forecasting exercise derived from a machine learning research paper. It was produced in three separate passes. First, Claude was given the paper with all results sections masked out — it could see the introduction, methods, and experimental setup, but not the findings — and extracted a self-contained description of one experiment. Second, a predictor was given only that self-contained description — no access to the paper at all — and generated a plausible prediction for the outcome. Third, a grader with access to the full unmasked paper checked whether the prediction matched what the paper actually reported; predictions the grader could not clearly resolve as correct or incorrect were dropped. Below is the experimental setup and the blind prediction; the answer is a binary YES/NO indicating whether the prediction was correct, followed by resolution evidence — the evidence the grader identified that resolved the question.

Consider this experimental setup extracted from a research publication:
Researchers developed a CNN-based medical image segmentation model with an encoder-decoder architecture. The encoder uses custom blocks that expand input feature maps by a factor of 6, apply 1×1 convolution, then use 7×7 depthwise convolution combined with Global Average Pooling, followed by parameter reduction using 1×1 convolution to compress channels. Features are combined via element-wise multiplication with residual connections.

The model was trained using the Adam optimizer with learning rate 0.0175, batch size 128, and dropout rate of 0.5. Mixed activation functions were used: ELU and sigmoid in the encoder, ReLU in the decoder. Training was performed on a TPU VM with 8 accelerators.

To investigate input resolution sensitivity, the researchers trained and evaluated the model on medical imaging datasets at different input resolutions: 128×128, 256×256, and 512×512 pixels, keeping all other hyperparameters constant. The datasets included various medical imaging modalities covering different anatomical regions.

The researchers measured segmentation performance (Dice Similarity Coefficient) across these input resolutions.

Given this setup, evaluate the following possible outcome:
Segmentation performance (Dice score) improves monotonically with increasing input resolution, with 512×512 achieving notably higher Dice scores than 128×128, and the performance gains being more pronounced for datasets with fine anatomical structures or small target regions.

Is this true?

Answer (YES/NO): NO